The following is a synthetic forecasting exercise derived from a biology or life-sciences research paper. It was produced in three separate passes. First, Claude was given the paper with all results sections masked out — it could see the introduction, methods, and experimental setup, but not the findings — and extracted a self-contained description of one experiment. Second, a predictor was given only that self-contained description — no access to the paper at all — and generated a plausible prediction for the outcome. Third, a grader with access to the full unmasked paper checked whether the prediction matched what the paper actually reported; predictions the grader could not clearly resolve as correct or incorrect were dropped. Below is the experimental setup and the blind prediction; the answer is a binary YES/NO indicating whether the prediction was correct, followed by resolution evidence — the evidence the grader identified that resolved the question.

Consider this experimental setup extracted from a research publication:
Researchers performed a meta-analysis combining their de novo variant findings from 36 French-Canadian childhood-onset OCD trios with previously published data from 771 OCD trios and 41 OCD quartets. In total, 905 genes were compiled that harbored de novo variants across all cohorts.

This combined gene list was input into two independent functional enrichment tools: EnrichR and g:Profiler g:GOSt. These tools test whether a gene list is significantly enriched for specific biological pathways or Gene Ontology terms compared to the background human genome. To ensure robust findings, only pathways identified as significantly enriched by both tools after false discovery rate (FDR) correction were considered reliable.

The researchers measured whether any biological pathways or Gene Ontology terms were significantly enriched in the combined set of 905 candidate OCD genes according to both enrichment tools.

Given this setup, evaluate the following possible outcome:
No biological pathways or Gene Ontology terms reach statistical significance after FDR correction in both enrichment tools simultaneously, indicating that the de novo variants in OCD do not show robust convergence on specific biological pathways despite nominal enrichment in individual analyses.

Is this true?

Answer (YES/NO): NO